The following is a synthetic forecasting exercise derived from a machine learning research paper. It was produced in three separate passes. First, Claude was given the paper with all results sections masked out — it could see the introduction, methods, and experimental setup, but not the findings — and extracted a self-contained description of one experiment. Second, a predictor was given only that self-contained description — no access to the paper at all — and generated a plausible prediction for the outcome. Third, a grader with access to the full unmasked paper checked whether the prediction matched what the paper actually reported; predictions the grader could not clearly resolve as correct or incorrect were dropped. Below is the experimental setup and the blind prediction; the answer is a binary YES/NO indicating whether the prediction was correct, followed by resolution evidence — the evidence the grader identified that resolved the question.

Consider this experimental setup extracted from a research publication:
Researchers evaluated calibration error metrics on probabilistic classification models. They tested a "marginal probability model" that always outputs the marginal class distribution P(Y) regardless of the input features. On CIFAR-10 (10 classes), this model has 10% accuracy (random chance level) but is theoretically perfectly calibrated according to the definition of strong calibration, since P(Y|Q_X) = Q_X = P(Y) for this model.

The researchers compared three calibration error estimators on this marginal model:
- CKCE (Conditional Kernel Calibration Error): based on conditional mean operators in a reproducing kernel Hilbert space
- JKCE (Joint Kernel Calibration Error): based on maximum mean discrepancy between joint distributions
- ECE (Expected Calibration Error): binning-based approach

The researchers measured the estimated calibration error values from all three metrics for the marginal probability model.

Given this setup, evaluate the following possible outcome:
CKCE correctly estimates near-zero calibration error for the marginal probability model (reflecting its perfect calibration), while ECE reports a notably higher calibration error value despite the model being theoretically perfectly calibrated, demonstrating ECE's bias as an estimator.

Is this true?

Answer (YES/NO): NO